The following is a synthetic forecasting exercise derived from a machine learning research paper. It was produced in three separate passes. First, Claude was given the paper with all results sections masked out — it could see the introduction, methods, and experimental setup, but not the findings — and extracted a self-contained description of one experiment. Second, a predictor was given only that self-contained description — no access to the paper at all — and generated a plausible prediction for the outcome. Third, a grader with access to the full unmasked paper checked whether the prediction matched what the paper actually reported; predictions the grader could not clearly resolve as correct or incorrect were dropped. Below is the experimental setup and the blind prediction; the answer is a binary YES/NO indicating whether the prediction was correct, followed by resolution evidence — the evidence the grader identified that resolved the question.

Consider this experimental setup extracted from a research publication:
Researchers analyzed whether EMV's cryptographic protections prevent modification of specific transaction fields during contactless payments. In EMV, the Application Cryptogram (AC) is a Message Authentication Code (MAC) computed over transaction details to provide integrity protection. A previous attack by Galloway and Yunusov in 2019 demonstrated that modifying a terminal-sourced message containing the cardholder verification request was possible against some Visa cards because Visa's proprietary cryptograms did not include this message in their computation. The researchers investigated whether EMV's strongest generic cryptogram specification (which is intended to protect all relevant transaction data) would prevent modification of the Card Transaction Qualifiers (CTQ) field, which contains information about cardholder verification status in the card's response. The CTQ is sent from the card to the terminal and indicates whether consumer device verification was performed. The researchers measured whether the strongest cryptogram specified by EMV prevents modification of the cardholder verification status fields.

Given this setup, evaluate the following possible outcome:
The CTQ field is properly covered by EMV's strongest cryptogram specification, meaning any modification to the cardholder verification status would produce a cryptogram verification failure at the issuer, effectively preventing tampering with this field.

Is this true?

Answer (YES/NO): NO